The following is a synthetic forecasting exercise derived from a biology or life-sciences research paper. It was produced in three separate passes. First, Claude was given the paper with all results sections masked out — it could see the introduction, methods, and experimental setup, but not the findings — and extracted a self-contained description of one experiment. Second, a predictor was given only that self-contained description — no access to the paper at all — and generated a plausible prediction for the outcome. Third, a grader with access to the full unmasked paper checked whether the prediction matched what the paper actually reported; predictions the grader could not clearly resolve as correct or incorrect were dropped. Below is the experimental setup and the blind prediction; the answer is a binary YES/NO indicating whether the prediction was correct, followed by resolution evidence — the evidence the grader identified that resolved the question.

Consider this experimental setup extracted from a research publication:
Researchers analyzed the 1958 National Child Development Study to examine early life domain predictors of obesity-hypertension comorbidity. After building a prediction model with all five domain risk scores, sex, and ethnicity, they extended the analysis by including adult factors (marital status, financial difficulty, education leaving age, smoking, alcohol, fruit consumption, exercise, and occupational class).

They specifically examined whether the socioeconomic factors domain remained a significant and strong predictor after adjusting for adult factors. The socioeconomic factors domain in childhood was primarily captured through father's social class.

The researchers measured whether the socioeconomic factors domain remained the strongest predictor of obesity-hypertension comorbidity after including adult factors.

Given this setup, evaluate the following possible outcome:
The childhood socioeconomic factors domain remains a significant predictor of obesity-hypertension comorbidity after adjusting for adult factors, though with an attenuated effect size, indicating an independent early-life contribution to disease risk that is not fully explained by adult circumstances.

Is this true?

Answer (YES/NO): NO